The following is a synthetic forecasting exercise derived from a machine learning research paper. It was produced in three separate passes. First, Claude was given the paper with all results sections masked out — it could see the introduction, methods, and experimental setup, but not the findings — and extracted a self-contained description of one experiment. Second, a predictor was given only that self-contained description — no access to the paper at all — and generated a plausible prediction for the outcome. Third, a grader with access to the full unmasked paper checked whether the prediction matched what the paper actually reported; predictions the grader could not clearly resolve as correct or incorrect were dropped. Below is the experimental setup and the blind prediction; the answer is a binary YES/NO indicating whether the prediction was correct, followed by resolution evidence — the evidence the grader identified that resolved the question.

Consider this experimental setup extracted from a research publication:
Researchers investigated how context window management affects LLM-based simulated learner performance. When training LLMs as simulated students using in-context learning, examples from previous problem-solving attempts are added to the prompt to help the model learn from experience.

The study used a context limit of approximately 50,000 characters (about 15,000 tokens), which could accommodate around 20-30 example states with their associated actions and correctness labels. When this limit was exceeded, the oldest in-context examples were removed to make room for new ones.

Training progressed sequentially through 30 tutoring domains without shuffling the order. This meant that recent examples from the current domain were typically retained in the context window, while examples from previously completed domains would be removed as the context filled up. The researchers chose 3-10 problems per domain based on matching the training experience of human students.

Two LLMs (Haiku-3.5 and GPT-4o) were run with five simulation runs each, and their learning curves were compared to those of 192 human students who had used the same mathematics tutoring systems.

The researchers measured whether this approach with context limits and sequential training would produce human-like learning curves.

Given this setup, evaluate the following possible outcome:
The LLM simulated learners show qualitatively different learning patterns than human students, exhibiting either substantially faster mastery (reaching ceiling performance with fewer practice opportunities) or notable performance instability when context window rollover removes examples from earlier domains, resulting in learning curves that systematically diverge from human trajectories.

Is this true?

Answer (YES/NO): NO